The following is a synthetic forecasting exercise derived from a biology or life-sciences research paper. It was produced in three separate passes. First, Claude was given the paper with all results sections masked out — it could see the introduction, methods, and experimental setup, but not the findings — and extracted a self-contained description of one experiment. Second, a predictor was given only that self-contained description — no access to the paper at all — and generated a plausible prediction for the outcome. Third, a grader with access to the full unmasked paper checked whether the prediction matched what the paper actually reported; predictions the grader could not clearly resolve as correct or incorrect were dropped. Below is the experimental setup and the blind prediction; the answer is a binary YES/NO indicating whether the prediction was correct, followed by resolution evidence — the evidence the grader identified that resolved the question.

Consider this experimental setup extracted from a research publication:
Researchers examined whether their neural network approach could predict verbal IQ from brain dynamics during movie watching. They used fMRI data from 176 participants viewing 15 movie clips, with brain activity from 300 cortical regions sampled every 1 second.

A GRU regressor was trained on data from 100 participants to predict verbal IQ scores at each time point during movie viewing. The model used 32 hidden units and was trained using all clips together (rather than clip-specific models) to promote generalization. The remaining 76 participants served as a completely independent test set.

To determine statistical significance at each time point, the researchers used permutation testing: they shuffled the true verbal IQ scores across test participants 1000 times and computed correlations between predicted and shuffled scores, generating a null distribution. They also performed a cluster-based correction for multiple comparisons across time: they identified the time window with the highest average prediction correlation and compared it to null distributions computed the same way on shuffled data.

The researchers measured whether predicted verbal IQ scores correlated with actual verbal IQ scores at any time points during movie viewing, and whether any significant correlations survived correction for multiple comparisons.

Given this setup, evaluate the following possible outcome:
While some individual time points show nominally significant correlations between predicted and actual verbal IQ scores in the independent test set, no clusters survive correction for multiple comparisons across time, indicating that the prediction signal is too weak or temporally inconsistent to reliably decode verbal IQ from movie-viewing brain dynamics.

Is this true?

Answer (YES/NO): NO